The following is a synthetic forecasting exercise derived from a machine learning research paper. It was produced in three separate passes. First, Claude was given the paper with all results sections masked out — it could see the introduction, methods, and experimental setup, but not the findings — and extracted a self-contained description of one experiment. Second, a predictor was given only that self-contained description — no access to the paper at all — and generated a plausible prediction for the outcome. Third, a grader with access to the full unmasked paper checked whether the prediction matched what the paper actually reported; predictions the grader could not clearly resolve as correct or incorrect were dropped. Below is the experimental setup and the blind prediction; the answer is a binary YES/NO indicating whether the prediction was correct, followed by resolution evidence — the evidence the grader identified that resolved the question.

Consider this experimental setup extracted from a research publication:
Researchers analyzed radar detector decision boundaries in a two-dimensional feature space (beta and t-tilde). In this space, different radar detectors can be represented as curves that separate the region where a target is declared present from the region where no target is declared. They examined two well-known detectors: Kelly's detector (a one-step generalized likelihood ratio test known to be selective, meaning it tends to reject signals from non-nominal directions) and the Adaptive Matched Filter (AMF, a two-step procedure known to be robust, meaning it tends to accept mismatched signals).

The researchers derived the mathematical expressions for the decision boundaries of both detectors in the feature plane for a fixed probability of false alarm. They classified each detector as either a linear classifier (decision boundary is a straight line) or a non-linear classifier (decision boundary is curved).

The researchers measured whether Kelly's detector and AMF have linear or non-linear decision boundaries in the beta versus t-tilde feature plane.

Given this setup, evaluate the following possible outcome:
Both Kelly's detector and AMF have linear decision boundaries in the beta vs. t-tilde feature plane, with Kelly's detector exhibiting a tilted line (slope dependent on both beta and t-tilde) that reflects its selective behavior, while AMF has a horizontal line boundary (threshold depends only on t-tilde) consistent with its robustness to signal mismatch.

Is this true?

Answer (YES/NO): NO